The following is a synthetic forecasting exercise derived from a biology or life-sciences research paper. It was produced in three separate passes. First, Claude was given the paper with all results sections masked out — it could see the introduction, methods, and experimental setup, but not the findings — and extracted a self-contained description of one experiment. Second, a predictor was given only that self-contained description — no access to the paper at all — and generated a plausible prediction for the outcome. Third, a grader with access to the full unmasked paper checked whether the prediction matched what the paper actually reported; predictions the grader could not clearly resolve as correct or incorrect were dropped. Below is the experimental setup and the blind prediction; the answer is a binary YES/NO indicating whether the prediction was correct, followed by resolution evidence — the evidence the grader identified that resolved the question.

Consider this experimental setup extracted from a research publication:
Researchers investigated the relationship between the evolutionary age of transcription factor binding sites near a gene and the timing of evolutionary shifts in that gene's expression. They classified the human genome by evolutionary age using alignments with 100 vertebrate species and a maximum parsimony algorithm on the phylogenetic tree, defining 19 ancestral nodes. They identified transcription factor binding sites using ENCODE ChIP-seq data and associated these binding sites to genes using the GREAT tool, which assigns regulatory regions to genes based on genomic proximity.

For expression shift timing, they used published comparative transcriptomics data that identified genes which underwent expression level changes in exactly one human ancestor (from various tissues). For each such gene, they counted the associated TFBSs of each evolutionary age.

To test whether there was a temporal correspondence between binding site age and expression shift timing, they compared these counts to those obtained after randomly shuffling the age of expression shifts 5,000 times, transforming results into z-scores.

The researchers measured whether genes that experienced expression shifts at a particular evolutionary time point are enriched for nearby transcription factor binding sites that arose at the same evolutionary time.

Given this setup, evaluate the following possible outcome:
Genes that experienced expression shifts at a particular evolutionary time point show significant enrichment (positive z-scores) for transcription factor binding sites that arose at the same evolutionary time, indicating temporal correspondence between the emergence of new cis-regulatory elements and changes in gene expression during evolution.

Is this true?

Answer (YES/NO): YES